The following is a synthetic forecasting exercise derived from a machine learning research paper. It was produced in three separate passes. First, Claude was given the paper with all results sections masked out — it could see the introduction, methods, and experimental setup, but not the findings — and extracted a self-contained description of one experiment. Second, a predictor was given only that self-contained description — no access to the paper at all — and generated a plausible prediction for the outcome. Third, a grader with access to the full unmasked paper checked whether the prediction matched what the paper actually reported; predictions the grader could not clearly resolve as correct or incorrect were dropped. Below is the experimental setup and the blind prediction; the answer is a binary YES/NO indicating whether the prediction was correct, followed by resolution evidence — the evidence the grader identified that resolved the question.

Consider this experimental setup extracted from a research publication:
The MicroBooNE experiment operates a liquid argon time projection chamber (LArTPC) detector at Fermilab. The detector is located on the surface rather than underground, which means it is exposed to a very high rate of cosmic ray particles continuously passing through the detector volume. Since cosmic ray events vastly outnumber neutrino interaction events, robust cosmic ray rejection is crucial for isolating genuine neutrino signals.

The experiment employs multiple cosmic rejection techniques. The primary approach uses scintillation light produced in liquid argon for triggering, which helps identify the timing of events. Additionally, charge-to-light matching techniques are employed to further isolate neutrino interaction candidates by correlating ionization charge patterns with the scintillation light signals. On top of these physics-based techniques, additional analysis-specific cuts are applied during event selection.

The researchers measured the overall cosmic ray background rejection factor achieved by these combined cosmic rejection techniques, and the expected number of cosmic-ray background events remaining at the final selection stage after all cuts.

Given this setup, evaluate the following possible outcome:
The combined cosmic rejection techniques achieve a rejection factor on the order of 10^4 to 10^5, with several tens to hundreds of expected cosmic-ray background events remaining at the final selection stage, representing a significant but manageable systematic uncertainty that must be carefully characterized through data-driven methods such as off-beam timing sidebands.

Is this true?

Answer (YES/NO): NO